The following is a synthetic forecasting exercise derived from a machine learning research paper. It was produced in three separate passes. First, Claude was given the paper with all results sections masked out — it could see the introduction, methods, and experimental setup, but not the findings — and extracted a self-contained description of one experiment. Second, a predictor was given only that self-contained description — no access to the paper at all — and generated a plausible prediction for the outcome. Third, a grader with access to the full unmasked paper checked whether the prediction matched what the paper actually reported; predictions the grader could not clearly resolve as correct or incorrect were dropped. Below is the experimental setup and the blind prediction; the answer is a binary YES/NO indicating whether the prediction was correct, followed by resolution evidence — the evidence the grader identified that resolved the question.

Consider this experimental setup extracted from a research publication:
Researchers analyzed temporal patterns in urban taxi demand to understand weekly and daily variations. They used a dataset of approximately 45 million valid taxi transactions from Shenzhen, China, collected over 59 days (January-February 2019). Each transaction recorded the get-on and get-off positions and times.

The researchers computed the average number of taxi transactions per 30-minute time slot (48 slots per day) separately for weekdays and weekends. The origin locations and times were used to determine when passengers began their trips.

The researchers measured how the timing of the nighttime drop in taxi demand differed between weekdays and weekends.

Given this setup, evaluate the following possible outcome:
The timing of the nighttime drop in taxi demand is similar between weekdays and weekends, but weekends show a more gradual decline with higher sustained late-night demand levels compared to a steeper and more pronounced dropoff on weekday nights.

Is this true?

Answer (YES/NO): NO